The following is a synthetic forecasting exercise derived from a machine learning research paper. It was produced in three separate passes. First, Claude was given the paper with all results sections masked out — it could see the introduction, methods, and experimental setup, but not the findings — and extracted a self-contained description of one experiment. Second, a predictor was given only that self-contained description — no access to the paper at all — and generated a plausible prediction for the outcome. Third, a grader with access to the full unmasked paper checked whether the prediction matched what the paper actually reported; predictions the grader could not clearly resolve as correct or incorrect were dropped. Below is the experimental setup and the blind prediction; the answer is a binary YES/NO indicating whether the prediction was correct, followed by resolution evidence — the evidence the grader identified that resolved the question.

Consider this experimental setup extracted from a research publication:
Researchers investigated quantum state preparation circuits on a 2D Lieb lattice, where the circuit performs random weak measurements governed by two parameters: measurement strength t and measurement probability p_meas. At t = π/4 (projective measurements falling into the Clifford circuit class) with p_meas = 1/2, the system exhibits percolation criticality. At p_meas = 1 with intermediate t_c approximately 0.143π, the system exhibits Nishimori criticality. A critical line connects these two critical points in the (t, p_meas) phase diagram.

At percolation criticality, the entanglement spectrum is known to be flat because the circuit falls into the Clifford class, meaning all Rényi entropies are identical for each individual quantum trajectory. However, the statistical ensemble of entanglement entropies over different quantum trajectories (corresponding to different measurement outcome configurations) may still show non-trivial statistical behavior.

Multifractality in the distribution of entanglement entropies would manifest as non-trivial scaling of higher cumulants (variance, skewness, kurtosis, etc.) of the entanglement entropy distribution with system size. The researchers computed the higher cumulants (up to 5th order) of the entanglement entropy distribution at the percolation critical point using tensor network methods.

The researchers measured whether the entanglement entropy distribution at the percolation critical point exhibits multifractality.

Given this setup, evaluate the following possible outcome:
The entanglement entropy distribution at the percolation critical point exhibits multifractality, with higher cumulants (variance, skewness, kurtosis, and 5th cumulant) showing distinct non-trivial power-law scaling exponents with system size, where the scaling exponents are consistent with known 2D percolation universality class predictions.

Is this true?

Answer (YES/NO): YES